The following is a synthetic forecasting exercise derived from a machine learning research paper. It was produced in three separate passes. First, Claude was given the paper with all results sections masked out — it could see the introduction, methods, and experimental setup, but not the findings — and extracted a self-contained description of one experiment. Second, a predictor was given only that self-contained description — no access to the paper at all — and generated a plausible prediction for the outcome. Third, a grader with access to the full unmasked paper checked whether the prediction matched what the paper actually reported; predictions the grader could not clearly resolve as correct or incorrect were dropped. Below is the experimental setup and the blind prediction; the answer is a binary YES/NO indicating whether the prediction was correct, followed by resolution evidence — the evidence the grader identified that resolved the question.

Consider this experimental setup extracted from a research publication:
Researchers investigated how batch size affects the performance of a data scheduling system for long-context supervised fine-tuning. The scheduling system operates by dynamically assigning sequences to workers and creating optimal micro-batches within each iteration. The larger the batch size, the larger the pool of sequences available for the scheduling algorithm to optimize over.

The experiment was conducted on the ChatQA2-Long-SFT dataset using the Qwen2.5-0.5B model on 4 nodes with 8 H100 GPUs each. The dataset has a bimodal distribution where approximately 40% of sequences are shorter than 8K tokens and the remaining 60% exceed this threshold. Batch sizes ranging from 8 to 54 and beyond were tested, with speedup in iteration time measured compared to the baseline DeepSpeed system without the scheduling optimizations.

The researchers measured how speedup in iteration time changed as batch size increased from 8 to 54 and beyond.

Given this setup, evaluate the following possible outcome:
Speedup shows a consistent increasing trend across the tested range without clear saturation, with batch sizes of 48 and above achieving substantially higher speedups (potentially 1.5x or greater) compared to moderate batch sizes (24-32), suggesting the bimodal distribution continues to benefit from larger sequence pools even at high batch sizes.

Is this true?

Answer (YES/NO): NO